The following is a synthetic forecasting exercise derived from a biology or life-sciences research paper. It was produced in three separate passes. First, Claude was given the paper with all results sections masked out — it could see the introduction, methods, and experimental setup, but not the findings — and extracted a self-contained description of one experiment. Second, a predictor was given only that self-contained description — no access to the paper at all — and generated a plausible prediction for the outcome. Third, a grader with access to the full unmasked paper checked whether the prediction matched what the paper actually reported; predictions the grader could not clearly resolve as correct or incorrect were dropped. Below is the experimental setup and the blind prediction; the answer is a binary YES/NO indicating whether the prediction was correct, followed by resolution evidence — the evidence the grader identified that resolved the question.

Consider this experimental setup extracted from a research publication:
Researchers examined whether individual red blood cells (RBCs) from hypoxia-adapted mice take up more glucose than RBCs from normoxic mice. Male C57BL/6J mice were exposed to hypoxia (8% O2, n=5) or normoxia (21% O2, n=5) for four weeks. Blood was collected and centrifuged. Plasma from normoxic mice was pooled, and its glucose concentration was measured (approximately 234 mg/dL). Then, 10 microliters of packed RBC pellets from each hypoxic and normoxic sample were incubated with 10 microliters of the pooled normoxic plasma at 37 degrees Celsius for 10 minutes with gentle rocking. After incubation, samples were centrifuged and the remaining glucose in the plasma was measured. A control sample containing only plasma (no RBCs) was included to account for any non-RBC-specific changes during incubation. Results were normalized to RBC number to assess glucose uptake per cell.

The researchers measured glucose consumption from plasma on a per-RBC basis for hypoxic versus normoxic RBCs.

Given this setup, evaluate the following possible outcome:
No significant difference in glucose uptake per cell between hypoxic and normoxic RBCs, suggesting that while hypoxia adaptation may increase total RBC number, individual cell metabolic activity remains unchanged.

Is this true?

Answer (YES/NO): NO